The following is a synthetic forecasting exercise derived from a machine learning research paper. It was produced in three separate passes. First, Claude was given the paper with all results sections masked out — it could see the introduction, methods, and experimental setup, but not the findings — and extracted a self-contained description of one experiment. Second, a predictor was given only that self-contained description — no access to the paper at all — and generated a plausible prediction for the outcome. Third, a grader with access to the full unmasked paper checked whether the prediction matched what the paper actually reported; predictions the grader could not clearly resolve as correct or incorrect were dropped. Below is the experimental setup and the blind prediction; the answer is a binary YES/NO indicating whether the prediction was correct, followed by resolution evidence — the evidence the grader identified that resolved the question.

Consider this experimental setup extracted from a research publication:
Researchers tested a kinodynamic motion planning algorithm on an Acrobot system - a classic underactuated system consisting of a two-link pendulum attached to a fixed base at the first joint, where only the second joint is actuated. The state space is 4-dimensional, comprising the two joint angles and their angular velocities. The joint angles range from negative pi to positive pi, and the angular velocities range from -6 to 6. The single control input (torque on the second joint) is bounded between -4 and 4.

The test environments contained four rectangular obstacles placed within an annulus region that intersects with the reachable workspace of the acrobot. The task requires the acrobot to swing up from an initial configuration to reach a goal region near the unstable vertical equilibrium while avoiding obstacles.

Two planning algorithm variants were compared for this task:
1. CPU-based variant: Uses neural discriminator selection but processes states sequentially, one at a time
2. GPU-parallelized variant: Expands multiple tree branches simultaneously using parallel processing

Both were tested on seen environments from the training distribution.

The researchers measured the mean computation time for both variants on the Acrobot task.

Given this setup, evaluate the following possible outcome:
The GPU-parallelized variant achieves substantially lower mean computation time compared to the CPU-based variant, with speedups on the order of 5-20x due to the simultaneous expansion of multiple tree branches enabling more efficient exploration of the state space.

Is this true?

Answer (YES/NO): NO